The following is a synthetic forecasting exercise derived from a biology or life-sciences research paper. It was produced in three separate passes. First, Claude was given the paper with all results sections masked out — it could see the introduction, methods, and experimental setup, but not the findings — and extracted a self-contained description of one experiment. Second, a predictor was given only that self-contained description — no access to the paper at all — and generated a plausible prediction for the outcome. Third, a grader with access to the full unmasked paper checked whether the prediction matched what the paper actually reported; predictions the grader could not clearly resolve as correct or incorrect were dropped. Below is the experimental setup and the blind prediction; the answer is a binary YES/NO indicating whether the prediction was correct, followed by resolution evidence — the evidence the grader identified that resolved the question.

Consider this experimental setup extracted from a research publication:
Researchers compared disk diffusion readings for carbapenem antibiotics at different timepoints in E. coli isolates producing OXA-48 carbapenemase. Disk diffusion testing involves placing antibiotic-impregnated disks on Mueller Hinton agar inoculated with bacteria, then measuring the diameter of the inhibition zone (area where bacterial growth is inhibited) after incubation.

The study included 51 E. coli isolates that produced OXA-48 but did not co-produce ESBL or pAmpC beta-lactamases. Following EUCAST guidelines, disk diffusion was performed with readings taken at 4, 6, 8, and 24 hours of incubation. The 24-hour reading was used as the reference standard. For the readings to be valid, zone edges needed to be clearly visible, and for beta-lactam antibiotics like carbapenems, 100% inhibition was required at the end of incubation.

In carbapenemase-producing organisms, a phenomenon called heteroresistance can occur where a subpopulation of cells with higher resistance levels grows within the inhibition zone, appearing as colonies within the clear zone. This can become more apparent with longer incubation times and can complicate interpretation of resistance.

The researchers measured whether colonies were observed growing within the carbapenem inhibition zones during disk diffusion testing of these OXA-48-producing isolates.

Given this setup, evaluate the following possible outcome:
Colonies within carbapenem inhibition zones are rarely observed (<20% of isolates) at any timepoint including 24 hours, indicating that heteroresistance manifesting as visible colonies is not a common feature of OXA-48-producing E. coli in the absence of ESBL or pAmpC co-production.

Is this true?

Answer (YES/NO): NO